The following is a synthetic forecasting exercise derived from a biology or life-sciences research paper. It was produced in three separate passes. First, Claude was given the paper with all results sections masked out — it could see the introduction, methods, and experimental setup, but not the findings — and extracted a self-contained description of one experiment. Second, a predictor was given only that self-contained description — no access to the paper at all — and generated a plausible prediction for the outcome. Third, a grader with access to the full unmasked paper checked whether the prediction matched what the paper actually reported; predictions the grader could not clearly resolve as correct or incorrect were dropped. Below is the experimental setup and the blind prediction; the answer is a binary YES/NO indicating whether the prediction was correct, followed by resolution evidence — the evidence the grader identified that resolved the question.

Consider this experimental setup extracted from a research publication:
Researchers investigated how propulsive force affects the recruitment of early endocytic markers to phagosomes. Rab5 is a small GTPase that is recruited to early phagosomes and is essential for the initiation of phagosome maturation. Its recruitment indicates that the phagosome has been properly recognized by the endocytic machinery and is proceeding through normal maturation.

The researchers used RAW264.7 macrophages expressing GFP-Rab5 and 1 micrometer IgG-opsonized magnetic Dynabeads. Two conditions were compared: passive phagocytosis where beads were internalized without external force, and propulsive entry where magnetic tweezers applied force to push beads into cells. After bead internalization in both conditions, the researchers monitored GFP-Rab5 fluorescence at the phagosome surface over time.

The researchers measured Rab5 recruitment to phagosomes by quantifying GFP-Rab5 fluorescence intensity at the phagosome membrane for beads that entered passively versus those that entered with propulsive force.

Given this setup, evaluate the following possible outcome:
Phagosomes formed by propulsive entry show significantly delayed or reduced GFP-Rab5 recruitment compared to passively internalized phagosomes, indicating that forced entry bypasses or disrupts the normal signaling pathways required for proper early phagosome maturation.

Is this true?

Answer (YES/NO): YES